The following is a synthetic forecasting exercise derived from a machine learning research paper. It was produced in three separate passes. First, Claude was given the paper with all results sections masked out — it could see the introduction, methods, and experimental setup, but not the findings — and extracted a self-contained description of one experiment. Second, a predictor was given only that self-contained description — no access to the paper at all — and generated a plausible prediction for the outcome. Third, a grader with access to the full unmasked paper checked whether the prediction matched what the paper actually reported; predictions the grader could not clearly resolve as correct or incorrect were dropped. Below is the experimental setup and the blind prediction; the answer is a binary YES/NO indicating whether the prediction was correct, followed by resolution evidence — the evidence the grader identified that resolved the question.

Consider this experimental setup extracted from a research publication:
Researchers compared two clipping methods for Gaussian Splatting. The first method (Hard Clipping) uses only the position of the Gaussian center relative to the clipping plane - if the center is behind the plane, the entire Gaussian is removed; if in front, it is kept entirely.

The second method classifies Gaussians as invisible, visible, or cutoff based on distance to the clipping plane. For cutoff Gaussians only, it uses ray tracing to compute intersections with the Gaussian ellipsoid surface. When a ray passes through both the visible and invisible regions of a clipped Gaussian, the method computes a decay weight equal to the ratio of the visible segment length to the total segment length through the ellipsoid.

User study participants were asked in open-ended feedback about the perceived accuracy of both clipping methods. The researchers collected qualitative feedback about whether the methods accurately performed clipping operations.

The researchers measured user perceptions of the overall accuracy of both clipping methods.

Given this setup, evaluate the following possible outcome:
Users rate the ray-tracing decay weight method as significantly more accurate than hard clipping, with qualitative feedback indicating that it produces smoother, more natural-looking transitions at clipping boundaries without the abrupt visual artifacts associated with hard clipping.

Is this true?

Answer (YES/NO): NO